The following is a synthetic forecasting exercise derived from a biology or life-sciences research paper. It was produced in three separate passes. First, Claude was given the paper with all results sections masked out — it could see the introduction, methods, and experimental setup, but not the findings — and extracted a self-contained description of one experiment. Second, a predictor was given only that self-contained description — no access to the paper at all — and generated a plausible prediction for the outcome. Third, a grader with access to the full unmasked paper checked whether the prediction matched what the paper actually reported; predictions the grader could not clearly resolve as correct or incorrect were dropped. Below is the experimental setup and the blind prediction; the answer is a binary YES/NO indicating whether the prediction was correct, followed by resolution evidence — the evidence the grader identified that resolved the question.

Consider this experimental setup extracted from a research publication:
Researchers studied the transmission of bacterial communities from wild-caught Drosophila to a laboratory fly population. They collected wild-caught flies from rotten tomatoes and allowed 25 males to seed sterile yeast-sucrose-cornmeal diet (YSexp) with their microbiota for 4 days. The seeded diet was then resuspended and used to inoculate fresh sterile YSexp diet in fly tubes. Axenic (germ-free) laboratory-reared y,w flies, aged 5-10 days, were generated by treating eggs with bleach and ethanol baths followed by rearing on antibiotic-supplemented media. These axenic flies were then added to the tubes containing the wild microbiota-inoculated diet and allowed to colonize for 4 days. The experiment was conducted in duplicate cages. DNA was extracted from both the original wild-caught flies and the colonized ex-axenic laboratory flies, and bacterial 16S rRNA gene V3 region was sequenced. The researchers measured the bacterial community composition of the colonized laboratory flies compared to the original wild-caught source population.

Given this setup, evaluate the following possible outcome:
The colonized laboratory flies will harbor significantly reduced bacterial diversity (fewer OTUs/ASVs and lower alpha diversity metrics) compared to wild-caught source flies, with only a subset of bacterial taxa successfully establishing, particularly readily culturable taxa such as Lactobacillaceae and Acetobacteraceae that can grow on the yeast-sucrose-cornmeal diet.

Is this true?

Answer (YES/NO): NO